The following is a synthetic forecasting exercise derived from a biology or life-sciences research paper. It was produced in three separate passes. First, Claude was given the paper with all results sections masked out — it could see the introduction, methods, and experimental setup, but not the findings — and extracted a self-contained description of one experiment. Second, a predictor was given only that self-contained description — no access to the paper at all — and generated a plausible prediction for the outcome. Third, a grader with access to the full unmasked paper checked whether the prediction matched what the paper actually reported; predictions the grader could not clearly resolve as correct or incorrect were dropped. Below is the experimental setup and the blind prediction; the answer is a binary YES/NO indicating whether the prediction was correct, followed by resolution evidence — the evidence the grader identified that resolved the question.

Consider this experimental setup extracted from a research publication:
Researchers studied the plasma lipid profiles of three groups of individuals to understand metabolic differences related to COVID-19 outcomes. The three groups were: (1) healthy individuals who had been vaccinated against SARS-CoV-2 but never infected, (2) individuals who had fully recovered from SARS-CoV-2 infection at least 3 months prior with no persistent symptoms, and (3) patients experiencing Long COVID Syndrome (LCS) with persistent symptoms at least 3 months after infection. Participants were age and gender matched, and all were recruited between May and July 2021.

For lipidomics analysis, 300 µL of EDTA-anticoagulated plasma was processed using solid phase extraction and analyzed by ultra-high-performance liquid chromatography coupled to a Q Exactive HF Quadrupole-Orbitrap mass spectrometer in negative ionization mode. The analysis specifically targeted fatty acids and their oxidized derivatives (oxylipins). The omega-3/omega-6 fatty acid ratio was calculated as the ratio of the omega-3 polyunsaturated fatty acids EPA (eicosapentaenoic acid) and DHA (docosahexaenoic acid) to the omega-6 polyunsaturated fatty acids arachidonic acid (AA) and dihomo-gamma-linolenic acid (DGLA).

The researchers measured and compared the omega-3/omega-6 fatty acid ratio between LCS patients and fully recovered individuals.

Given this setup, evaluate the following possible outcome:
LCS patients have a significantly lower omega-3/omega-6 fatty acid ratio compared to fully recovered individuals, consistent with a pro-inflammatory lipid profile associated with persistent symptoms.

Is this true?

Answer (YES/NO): NO